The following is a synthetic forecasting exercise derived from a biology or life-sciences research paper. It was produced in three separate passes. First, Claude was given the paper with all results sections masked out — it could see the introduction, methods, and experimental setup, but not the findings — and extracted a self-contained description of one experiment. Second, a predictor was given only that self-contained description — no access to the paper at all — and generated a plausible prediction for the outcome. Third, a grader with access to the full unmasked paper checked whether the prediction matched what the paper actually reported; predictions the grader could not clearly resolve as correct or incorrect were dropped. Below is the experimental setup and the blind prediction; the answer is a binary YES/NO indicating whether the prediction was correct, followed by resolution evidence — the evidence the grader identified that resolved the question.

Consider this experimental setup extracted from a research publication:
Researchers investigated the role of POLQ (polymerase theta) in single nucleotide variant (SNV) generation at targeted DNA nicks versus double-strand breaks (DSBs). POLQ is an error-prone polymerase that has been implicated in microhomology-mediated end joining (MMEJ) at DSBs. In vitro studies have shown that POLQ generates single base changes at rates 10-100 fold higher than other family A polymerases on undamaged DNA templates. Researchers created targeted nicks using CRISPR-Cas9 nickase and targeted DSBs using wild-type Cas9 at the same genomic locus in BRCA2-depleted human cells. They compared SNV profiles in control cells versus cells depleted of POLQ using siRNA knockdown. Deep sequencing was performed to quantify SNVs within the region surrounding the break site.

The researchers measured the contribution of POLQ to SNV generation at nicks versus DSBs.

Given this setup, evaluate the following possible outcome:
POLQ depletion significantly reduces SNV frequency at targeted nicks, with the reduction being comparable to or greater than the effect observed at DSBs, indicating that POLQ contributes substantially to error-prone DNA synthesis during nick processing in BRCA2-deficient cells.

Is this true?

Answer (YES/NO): YES